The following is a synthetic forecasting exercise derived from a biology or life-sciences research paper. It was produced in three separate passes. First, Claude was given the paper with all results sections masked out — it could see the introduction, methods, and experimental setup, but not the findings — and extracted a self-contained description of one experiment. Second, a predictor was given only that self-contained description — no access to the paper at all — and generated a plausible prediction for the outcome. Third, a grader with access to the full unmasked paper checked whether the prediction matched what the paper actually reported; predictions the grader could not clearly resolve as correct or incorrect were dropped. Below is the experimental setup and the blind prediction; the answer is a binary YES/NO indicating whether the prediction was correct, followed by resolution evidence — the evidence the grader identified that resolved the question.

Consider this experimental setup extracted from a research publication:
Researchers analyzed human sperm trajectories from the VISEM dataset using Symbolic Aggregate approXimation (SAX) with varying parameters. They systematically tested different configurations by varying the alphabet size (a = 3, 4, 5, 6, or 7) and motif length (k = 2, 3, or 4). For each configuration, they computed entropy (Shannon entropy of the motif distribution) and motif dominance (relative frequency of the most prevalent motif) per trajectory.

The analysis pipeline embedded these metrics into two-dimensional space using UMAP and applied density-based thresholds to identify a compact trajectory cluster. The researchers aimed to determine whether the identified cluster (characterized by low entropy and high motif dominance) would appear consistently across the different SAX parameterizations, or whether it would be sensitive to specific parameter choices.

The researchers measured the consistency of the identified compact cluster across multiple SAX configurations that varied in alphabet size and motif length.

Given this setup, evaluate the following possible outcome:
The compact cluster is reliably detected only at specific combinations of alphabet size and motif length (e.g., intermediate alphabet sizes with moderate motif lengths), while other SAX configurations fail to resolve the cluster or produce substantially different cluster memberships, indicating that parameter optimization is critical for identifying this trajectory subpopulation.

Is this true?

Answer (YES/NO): NO